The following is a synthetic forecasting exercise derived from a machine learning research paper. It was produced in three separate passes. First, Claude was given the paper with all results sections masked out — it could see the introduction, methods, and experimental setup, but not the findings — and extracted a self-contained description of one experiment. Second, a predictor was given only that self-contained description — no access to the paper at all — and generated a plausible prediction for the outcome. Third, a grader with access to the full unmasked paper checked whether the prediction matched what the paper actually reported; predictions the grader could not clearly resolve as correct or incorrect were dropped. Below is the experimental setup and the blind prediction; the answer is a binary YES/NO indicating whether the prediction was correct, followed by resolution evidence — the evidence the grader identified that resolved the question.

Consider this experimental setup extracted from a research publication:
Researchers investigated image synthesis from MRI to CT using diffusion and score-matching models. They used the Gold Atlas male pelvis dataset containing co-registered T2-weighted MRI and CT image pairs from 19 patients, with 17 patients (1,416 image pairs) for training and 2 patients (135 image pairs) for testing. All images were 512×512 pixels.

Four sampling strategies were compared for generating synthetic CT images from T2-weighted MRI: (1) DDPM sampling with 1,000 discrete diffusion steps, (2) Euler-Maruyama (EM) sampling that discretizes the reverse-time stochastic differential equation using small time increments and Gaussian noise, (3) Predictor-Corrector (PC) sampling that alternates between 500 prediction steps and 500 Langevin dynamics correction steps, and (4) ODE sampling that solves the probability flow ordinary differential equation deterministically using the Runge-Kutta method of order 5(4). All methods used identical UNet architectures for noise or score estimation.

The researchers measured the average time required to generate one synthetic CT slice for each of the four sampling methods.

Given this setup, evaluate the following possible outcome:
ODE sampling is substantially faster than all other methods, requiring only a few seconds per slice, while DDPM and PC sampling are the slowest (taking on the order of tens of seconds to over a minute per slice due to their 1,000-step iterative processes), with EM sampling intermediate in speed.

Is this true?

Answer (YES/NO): NO